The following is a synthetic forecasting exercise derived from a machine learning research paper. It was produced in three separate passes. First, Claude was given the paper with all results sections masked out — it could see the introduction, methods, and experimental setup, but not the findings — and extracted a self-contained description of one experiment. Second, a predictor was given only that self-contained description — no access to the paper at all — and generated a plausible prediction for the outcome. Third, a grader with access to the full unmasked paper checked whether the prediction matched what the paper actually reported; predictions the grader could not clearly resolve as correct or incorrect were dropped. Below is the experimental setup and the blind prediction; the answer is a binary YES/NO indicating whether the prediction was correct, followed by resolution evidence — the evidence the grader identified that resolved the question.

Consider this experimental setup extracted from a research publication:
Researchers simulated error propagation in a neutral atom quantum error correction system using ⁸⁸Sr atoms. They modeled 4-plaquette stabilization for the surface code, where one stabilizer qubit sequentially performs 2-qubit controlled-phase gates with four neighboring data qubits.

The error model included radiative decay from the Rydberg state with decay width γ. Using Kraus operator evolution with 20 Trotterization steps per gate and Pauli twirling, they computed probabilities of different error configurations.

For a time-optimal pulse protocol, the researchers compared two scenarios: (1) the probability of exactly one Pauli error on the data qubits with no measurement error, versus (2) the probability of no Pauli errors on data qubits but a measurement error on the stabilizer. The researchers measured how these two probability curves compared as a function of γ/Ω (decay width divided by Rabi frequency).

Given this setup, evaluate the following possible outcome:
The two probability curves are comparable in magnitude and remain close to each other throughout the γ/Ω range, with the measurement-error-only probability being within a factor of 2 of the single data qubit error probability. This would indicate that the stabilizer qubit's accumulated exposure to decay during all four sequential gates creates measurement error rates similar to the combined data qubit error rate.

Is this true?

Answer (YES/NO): YES